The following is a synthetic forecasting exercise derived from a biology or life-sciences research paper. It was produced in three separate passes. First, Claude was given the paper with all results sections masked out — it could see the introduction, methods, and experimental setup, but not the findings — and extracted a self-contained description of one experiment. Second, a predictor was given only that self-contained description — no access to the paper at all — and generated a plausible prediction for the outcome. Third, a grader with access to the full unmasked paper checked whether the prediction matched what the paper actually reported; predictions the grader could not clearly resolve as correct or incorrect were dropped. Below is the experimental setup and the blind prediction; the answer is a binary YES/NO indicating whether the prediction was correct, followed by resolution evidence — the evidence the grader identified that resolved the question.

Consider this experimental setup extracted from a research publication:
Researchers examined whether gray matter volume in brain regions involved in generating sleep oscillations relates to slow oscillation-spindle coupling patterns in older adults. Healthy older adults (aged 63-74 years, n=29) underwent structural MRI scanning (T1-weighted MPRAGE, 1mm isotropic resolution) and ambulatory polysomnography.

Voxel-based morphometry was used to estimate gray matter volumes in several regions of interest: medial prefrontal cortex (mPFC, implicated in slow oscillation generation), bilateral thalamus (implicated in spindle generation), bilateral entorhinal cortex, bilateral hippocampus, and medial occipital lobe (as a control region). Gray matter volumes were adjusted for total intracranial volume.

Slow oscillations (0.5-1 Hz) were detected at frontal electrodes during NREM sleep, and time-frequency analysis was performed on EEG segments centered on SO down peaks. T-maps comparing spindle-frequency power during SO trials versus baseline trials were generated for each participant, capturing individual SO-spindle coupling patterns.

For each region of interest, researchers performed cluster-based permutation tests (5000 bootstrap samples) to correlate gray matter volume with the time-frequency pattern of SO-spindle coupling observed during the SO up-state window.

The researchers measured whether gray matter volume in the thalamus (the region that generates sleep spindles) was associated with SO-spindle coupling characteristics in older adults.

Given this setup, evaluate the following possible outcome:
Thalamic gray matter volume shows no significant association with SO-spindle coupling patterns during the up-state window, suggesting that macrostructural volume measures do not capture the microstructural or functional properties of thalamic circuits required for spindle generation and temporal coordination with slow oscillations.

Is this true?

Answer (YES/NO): NO